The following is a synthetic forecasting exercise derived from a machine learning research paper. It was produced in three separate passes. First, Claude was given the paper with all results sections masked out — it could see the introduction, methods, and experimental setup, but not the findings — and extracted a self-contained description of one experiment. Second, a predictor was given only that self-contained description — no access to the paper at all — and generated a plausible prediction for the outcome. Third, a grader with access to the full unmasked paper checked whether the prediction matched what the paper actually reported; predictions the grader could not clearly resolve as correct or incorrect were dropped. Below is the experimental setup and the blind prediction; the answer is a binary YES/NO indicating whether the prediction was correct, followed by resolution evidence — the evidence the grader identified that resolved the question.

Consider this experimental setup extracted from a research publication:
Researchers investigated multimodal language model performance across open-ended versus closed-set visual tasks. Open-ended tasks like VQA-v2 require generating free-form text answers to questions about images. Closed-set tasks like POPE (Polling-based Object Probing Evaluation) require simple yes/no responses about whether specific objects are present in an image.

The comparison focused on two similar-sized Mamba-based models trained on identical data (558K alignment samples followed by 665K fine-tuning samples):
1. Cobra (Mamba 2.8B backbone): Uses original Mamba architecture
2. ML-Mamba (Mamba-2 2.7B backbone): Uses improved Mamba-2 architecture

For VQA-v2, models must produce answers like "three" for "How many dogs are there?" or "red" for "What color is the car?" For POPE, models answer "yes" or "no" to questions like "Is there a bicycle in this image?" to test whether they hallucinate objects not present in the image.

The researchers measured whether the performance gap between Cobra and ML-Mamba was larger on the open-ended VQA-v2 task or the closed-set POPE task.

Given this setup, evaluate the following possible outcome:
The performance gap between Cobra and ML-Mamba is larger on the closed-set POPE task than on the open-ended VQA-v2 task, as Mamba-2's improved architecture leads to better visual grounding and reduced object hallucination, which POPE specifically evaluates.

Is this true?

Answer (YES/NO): YES